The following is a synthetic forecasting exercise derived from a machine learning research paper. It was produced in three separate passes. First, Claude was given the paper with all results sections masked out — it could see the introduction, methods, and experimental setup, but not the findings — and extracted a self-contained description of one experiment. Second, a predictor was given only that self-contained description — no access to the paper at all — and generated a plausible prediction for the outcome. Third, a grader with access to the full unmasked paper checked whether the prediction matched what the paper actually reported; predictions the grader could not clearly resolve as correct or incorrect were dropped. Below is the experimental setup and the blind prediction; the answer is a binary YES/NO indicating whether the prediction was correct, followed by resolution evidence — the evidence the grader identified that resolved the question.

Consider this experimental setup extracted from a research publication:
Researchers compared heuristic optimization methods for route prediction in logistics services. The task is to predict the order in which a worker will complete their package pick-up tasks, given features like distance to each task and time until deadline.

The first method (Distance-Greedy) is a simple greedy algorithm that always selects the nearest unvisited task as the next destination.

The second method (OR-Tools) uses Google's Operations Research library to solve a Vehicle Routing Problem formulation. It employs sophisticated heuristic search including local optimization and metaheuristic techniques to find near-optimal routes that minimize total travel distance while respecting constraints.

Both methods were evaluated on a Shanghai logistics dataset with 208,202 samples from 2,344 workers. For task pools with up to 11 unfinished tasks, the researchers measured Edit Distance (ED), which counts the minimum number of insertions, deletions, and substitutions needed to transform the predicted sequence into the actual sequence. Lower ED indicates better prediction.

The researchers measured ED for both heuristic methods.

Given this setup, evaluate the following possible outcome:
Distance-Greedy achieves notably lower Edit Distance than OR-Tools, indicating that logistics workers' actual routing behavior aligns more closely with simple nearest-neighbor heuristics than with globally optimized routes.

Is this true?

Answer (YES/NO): NO